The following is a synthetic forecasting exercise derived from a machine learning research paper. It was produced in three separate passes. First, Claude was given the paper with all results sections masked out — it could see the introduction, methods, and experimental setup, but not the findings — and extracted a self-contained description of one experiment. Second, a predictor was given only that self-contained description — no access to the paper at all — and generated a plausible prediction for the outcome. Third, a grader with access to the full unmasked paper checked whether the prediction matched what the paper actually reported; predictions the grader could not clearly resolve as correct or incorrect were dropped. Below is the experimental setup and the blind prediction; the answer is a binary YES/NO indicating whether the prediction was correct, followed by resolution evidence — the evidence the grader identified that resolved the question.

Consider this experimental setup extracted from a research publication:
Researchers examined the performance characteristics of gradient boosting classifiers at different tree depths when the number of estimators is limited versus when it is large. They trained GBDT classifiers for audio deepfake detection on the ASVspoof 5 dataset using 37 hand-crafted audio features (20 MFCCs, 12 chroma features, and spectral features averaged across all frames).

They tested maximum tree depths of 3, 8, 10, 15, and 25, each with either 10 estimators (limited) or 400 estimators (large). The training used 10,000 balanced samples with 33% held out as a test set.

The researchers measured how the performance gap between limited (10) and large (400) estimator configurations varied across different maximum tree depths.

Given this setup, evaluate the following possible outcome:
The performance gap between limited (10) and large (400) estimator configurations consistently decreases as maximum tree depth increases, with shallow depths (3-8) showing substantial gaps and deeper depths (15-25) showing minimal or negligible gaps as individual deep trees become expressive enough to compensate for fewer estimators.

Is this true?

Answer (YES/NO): NO